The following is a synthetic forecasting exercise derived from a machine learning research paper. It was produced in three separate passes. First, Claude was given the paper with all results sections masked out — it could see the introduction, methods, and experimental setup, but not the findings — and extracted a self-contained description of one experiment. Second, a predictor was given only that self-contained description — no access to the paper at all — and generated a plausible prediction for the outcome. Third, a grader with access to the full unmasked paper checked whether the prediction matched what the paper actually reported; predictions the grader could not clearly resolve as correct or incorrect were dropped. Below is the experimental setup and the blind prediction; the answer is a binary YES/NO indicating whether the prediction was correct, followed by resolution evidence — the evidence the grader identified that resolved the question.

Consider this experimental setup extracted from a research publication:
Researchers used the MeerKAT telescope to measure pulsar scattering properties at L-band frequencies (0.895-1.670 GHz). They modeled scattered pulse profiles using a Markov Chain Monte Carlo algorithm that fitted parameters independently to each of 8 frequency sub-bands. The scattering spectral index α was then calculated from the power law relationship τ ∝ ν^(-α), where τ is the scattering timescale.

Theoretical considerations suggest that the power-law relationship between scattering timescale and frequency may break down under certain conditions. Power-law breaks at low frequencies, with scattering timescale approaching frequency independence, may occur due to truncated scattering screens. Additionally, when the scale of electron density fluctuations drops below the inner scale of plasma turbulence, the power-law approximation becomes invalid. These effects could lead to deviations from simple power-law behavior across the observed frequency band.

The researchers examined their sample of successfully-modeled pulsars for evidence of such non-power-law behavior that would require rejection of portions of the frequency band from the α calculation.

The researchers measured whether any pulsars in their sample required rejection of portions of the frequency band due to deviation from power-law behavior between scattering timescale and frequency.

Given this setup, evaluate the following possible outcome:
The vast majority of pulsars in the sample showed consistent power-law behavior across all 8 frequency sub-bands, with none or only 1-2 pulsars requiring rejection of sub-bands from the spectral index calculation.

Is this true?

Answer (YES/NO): NO